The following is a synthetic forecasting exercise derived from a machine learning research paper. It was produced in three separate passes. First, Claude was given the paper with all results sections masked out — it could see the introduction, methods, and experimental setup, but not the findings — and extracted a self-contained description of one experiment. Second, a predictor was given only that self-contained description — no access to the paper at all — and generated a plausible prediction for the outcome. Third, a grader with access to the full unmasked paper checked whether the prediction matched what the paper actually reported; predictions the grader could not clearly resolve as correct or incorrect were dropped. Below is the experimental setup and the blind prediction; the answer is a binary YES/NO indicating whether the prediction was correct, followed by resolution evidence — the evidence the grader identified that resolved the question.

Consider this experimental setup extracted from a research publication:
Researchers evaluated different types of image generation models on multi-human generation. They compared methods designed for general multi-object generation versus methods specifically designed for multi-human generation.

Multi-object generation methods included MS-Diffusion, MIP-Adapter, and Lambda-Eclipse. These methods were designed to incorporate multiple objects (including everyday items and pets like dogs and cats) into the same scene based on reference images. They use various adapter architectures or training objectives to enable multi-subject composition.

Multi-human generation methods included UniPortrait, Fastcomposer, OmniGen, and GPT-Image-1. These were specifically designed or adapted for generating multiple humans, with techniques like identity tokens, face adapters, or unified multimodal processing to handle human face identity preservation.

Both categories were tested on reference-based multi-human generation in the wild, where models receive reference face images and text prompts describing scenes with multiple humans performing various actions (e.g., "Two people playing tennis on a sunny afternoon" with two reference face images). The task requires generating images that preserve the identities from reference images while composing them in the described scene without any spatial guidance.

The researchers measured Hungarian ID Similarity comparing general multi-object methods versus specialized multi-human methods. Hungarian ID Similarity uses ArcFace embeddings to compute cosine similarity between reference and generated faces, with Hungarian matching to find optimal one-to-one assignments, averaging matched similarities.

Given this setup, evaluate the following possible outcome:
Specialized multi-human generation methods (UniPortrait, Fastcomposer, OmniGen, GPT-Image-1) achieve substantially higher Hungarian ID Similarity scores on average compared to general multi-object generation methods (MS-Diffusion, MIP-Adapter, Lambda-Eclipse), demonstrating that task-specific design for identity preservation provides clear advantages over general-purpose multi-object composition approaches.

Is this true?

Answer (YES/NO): YES